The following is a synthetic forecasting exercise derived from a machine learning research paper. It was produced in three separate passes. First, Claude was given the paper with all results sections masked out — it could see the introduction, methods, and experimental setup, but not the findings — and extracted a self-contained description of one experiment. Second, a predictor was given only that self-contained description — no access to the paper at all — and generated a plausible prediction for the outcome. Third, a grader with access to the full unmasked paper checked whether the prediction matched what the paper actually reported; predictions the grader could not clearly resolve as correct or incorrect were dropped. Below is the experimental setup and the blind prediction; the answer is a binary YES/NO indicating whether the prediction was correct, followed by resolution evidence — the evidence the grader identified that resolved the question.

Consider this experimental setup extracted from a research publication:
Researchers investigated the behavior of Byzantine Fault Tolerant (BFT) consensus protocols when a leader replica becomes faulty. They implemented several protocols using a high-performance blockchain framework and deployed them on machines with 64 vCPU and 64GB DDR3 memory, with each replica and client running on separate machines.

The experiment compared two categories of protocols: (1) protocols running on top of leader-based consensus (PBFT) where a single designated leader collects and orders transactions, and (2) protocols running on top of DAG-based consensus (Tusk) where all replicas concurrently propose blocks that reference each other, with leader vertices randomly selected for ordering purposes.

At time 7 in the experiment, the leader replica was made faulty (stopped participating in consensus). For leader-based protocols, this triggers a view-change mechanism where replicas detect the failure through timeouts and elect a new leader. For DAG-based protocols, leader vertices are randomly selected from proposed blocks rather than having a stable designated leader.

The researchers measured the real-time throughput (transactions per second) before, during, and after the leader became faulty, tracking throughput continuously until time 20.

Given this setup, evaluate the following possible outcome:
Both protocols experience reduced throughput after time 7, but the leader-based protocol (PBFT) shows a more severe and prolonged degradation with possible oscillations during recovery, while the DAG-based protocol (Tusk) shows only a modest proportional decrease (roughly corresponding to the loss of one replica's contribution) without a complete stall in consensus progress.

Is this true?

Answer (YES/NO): NO